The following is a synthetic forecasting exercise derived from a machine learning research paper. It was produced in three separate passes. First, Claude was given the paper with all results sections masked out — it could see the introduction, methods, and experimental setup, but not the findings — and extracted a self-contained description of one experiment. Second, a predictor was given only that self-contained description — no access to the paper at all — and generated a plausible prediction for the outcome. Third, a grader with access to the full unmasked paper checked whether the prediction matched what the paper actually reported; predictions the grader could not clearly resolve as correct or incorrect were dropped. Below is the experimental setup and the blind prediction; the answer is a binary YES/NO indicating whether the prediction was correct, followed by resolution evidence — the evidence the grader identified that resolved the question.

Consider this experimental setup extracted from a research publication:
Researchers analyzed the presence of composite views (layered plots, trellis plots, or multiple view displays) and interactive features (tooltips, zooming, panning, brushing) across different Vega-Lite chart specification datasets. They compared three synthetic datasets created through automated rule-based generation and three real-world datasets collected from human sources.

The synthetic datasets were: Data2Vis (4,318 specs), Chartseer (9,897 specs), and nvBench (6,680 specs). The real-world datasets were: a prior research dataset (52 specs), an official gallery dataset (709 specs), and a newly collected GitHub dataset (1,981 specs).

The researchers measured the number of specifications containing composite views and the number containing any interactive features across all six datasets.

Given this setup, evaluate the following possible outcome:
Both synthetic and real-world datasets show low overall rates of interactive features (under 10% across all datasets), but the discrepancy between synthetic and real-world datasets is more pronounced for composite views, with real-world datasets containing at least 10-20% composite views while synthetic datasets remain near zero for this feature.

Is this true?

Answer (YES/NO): NO